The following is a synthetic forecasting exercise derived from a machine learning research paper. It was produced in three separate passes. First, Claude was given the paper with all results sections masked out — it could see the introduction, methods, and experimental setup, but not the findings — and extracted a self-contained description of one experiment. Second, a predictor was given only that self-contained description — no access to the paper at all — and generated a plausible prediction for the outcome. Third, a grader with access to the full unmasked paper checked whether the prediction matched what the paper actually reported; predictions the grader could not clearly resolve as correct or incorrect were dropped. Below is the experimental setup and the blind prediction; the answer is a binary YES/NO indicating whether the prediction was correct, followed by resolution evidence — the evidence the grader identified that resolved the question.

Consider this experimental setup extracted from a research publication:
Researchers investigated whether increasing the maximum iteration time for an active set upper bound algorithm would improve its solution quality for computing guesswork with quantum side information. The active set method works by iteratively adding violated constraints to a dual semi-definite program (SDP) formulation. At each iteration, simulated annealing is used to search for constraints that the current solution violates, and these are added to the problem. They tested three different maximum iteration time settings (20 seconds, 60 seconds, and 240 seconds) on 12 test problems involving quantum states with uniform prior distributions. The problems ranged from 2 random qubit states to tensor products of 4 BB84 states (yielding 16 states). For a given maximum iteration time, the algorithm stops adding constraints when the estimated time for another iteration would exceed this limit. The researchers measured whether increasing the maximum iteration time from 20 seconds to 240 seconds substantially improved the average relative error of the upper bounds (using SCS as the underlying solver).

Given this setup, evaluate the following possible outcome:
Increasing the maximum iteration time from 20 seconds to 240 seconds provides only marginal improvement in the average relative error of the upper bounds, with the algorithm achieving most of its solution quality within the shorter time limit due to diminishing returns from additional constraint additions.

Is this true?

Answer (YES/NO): YES